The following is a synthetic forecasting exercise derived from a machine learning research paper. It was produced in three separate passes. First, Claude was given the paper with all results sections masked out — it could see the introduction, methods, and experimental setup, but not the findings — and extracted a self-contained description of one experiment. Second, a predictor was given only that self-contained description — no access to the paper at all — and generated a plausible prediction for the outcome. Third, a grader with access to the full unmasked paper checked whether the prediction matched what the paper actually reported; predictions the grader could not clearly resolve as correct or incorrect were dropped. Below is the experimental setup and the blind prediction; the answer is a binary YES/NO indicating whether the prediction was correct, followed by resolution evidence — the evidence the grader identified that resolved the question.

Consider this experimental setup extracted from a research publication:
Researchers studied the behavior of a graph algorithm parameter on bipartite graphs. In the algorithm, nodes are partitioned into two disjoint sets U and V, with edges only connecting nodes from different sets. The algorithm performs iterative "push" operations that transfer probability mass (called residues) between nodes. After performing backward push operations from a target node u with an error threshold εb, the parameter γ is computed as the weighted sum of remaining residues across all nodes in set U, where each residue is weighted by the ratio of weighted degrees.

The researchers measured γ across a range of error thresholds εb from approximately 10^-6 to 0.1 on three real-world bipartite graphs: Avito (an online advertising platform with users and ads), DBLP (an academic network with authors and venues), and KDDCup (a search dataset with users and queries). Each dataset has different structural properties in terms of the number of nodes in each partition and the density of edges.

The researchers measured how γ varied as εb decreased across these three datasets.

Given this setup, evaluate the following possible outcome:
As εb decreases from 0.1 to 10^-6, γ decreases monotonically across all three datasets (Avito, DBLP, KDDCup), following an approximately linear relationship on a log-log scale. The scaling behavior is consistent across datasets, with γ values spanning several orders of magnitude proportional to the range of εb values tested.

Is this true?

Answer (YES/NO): NO